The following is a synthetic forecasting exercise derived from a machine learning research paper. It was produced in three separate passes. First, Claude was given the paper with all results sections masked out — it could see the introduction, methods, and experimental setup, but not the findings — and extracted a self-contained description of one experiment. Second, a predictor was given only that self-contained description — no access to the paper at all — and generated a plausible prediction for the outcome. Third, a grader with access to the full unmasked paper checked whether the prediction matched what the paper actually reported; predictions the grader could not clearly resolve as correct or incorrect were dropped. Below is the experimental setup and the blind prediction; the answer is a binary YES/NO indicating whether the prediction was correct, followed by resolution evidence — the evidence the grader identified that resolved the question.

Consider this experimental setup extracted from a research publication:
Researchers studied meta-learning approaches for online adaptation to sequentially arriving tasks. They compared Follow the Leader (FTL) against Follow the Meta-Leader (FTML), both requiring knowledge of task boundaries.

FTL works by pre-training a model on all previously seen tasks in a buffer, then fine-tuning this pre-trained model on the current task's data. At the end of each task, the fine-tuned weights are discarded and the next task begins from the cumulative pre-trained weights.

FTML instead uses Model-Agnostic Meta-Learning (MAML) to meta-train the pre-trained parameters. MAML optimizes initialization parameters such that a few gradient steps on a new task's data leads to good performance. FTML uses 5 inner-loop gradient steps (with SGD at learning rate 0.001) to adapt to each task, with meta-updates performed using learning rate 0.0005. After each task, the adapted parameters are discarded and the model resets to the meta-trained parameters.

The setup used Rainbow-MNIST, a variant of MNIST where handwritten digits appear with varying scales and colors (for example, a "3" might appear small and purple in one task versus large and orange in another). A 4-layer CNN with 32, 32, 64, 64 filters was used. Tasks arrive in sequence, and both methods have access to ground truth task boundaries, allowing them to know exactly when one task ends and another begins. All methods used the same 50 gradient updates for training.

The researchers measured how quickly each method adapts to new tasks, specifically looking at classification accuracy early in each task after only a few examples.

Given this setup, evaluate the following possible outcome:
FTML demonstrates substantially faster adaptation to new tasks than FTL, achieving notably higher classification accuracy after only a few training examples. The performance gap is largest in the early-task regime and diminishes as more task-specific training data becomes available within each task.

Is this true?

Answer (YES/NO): NO